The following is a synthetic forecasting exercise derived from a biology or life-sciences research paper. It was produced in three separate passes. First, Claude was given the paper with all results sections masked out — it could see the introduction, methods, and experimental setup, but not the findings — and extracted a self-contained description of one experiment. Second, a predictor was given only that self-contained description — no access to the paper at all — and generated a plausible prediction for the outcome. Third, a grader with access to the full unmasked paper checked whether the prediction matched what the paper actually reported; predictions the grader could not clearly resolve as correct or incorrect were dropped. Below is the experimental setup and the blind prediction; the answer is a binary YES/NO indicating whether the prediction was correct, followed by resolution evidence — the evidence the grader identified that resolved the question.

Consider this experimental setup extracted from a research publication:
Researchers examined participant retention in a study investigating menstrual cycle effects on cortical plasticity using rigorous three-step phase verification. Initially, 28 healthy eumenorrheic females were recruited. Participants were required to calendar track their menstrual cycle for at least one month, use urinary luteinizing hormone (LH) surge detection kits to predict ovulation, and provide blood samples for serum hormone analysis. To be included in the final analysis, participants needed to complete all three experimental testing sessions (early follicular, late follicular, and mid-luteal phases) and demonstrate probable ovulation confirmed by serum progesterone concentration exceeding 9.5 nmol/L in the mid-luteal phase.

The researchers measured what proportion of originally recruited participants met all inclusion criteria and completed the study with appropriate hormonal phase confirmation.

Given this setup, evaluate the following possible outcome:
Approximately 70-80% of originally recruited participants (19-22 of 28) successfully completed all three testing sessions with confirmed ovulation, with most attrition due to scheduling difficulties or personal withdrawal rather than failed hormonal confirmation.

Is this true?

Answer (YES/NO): NO